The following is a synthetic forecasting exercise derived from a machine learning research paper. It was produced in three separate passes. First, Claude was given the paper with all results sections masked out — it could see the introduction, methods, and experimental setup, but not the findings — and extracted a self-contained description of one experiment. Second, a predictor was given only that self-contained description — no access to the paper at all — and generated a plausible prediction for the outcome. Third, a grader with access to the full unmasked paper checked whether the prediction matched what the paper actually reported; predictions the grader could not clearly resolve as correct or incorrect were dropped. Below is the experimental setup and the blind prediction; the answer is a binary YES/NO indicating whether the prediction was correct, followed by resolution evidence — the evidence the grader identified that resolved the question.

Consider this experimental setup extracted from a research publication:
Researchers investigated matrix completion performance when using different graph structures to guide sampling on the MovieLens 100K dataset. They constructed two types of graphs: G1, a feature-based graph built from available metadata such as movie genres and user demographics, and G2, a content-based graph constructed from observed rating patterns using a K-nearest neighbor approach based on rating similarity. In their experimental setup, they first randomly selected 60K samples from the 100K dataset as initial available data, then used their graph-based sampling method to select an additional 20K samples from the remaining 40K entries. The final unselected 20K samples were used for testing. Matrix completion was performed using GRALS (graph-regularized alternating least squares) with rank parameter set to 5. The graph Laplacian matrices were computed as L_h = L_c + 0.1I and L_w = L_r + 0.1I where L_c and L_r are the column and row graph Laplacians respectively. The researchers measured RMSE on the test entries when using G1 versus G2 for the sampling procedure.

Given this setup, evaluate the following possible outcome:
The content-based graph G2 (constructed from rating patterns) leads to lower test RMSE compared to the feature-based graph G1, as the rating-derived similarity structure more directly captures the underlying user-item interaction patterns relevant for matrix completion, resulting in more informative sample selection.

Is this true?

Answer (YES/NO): YES